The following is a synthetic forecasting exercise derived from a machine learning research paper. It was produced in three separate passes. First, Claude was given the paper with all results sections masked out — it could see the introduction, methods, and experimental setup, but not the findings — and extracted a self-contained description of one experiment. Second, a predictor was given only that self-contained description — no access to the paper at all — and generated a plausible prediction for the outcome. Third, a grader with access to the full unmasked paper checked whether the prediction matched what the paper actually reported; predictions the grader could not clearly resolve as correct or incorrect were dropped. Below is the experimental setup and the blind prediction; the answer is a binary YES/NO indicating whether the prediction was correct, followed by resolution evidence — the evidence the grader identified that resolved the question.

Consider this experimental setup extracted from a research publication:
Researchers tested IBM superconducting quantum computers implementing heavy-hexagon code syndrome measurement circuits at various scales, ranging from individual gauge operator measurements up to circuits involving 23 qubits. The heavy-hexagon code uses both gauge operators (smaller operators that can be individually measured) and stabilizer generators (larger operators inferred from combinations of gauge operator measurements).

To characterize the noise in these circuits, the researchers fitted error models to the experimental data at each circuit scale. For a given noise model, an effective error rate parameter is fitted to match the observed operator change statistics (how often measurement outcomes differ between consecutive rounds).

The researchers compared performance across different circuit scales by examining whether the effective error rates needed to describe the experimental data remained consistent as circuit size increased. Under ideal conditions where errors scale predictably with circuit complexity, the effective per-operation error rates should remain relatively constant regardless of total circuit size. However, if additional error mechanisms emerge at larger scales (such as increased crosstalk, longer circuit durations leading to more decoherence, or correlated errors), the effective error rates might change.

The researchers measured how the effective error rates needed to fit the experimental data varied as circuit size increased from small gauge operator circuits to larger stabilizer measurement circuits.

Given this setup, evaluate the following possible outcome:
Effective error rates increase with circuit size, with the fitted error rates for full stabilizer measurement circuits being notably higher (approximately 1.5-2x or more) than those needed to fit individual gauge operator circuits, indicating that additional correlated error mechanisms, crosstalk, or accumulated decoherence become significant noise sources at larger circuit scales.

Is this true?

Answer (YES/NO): NO